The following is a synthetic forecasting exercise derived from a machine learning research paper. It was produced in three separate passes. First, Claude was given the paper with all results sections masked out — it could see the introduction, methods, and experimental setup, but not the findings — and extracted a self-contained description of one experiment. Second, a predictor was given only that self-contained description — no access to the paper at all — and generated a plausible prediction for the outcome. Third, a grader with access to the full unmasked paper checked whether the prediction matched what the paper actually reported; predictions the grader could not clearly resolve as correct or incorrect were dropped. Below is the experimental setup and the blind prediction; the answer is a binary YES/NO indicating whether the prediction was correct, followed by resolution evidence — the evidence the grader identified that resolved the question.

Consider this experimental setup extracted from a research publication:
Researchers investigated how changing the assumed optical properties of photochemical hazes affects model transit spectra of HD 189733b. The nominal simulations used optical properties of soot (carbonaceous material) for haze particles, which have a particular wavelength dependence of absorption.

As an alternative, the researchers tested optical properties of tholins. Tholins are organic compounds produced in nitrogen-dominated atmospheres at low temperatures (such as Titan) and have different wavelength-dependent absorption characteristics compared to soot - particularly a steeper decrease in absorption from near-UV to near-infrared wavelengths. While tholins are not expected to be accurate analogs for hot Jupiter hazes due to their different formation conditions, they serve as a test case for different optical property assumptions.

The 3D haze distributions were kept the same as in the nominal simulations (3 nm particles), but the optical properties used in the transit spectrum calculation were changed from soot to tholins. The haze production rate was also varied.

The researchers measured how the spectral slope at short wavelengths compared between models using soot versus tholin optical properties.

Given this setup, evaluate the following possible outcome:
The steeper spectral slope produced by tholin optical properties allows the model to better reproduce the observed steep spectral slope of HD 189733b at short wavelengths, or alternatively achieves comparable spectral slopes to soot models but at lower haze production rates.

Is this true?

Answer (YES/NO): YES